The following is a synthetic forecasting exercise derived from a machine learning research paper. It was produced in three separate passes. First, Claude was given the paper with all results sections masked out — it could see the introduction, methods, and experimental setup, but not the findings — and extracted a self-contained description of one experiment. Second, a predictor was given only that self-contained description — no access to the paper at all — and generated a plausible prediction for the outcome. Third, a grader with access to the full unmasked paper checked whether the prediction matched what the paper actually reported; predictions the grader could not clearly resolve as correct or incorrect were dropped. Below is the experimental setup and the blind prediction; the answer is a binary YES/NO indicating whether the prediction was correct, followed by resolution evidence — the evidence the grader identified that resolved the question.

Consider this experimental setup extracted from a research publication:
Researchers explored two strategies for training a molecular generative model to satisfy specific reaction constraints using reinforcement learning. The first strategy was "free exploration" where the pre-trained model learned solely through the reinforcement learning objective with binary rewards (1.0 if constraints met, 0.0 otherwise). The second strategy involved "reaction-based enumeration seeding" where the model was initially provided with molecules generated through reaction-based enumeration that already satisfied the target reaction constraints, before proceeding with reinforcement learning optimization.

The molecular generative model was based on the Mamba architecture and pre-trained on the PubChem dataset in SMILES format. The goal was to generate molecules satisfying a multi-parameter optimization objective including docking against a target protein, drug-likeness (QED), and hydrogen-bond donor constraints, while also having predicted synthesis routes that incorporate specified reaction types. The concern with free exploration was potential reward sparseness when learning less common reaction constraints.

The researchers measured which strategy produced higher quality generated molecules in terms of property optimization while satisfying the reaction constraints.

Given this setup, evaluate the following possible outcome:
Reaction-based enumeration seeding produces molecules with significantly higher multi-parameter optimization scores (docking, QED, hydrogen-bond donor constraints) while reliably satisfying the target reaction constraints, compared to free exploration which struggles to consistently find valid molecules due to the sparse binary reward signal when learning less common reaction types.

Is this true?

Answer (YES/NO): NO